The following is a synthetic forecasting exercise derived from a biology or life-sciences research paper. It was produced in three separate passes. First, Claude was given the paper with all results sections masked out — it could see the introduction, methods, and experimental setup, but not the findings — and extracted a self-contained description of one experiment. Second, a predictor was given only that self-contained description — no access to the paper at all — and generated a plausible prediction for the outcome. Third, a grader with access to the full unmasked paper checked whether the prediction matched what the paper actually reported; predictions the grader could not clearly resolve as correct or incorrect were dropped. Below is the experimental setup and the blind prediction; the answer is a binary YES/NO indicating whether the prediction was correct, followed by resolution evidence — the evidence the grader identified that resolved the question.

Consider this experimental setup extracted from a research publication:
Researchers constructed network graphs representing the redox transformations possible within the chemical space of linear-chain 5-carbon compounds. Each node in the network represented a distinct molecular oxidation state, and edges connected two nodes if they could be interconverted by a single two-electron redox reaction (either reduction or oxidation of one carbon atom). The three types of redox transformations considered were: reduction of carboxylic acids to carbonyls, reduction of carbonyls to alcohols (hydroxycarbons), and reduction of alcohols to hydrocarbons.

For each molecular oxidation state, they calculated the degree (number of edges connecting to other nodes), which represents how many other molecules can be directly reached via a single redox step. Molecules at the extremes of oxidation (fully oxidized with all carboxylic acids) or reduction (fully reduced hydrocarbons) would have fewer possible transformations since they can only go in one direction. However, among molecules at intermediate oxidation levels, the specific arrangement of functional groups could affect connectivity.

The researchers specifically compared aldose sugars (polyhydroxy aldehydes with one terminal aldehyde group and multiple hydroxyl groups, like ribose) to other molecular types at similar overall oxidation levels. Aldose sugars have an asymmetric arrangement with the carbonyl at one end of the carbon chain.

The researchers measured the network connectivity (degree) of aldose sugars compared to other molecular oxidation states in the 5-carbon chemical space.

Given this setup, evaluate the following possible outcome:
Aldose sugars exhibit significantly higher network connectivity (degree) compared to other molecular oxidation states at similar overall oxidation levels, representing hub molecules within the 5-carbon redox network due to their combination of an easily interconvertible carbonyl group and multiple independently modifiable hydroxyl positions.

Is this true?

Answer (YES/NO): YES